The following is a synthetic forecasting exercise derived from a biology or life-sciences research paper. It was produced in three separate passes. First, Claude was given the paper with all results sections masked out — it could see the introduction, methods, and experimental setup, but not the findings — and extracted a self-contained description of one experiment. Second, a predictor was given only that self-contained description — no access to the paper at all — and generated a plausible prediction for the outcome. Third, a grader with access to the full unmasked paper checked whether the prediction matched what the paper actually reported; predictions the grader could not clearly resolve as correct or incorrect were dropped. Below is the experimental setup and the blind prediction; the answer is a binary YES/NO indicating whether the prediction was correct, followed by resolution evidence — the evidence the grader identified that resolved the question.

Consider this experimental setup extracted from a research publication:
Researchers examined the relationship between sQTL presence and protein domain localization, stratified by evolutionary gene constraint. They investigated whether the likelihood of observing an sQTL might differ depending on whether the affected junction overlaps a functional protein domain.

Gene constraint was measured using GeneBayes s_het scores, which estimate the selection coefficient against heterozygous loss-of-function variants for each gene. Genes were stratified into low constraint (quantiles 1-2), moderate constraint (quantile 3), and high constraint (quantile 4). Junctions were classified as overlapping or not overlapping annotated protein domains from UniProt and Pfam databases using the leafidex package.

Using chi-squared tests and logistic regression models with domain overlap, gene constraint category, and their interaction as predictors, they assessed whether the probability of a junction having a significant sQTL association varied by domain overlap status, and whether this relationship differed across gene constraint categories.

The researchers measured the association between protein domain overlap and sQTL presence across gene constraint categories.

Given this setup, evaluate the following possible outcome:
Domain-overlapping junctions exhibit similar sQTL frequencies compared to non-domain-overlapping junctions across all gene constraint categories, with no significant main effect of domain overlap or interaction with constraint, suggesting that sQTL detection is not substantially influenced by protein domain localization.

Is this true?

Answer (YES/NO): NO